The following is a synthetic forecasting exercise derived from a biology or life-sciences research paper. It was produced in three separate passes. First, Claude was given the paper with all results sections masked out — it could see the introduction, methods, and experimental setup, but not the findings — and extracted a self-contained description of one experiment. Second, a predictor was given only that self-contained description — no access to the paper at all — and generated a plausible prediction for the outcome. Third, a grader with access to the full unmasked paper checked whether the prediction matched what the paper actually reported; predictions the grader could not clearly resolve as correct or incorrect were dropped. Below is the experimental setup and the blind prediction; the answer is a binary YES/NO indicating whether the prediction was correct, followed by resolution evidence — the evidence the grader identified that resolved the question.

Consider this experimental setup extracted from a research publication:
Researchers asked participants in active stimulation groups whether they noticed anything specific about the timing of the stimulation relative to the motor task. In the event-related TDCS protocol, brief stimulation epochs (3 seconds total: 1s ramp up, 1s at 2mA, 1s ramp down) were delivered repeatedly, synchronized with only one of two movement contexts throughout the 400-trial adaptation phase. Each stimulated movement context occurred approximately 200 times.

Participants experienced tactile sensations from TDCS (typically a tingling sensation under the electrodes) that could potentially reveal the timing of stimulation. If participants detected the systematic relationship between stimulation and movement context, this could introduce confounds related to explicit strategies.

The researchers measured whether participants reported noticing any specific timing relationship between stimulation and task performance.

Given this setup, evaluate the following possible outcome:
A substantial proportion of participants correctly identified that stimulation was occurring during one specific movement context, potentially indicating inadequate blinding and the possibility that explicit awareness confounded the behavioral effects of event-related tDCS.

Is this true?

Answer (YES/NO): NO